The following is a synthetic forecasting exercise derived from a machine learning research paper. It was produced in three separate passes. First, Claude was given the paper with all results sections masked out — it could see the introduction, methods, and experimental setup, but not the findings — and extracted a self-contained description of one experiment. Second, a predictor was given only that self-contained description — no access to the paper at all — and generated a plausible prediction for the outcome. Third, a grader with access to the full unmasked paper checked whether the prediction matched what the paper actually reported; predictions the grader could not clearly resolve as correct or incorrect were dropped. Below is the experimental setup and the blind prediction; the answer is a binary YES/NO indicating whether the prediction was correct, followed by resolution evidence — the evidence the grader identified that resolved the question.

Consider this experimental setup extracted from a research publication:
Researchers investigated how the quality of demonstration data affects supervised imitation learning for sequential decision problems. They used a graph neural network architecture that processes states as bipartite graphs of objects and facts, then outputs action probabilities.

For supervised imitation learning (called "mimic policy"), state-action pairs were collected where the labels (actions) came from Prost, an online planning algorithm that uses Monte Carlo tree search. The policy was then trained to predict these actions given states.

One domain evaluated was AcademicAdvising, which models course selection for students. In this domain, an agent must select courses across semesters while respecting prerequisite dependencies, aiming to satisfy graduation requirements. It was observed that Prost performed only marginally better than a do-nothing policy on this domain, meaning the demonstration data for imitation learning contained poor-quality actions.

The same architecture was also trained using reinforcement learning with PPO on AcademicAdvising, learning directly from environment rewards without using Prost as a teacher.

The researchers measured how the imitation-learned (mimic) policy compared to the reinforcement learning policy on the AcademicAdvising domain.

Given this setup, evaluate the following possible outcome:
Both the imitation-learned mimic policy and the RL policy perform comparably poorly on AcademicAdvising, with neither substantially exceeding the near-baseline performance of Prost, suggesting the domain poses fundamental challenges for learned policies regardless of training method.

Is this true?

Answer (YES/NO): NO